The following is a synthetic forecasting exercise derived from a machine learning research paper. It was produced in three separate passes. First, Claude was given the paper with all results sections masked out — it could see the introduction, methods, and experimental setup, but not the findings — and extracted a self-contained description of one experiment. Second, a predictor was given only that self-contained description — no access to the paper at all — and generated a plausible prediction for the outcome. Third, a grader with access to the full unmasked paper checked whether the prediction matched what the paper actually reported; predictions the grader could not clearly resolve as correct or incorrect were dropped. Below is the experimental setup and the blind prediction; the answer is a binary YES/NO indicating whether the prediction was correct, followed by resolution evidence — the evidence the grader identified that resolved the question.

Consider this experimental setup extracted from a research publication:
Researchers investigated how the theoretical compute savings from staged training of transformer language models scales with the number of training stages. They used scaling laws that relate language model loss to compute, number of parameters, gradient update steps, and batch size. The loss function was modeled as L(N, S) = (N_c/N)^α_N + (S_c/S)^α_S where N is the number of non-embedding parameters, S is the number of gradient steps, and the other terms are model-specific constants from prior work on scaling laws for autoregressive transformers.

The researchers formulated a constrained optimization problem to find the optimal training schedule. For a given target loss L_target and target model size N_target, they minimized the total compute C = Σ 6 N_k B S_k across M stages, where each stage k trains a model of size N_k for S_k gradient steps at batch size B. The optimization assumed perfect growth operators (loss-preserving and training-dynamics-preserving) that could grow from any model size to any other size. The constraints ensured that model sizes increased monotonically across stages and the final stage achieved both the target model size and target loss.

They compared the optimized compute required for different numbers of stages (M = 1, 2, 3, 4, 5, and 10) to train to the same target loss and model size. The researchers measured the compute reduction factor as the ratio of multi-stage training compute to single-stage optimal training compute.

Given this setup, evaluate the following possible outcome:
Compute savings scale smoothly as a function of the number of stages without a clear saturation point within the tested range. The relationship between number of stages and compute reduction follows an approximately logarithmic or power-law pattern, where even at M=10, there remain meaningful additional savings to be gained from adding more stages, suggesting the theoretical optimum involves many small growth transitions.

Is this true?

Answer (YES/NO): NO